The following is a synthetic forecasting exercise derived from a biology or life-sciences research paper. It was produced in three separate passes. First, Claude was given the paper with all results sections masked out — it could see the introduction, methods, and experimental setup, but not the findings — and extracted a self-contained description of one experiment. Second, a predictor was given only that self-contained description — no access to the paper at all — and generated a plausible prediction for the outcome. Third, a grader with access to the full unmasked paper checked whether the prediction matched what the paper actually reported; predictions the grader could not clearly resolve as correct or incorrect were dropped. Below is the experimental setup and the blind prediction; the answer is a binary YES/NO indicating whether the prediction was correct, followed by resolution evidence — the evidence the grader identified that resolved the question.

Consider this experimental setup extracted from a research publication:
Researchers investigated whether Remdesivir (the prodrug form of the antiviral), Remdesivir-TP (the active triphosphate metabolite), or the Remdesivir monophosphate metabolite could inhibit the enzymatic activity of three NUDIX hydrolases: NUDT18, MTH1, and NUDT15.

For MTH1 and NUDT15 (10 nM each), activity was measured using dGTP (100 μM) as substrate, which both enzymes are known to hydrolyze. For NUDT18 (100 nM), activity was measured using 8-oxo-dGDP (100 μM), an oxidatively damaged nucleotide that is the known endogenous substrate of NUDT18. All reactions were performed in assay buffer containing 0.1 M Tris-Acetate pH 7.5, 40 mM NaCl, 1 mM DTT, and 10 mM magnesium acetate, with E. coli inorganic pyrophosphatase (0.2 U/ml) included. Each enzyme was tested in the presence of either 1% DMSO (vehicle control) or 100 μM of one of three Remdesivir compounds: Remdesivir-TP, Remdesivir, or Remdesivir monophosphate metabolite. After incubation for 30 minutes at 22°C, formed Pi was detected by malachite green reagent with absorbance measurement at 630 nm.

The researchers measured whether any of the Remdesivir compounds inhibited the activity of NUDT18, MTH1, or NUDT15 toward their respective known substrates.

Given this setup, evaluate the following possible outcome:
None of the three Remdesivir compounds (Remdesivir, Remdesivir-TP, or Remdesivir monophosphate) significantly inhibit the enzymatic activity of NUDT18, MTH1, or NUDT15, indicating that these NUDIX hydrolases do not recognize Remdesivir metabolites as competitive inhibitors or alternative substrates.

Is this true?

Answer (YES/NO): NO